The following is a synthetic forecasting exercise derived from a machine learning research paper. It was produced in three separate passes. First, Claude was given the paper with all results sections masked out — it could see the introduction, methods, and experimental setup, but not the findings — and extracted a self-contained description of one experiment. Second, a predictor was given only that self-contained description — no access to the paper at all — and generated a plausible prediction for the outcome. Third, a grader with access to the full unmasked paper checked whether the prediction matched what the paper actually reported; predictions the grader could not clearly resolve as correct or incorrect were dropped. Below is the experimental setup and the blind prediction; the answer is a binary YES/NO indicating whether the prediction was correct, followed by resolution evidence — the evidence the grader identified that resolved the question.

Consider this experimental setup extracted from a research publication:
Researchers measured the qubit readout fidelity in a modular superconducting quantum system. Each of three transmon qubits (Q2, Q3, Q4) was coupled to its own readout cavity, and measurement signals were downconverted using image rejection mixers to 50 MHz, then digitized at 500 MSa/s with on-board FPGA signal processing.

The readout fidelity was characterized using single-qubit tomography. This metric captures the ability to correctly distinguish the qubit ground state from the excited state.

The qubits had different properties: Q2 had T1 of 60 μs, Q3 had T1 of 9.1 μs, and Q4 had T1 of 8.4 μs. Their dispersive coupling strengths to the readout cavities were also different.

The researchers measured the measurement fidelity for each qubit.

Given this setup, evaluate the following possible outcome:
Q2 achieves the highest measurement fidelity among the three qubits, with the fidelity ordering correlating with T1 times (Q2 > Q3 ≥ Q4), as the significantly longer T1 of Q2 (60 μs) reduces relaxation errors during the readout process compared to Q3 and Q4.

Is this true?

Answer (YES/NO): NO